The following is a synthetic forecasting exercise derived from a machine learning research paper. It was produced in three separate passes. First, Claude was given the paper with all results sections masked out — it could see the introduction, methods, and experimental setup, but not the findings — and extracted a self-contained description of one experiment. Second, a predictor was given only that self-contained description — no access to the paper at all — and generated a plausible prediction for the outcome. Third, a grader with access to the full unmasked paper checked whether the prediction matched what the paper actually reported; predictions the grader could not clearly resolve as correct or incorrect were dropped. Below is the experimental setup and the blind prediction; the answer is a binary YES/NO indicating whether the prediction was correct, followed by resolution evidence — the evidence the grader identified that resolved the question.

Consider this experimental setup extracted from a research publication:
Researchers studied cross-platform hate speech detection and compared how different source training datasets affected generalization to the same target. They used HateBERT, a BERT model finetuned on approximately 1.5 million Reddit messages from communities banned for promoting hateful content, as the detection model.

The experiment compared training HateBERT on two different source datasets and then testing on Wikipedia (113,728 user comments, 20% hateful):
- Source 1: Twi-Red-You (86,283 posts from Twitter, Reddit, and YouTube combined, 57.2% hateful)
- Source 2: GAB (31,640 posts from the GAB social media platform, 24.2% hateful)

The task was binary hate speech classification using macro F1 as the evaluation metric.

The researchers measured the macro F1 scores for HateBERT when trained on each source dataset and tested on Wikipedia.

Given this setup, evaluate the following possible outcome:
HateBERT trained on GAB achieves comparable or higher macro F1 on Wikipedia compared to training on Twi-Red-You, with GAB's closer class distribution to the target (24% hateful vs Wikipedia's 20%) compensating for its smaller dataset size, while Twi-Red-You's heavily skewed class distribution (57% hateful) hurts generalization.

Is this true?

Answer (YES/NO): YES